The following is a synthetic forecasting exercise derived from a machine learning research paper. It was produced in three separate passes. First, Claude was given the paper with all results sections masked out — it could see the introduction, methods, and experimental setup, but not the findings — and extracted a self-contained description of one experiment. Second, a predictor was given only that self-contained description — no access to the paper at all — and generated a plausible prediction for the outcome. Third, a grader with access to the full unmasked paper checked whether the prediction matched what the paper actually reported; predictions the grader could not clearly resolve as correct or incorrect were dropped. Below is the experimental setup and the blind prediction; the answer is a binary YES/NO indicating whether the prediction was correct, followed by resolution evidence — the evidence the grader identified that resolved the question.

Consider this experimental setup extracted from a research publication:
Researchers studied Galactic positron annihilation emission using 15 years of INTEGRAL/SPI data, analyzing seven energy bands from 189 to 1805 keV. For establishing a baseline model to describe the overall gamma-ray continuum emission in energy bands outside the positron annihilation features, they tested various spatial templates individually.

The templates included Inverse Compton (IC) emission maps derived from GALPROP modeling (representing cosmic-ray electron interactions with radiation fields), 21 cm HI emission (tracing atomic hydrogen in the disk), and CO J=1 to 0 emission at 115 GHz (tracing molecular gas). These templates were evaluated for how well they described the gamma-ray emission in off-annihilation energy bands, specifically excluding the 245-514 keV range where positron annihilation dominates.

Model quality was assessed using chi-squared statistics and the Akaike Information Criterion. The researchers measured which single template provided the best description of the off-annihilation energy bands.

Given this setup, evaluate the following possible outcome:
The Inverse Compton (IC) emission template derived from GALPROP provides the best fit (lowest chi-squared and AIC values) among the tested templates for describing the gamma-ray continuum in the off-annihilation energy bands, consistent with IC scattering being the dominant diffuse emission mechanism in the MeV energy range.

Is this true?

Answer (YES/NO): YES